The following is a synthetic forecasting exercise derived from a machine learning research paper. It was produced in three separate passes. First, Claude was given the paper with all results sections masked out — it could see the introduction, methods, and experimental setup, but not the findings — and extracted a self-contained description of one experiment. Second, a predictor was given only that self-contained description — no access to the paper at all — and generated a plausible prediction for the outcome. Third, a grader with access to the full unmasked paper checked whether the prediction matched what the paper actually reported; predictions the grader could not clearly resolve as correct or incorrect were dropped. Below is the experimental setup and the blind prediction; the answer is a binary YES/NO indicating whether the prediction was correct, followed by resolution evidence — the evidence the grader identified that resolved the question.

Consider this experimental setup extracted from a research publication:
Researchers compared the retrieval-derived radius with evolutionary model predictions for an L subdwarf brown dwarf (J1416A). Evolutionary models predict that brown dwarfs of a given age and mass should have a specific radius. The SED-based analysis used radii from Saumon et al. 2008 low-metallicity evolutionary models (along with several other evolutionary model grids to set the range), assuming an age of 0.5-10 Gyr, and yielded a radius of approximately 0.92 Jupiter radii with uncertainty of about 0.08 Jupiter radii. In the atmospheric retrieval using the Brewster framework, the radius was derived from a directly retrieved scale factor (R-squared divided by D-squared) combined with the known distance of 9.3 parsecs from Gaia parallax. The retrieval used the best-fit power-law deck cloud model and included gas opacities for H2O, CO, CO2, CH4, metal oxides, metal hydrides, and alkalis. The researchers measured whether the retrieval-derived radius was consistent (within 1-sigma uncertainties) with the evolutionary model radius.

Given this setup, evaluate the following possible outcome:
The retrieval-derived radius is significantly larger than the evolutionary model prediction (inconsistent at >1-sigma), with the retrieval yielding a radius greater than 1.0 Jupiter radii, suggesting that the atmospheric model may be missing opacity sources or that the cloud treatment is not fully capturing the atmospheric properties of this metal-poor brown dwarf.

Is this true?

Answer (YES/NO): NO